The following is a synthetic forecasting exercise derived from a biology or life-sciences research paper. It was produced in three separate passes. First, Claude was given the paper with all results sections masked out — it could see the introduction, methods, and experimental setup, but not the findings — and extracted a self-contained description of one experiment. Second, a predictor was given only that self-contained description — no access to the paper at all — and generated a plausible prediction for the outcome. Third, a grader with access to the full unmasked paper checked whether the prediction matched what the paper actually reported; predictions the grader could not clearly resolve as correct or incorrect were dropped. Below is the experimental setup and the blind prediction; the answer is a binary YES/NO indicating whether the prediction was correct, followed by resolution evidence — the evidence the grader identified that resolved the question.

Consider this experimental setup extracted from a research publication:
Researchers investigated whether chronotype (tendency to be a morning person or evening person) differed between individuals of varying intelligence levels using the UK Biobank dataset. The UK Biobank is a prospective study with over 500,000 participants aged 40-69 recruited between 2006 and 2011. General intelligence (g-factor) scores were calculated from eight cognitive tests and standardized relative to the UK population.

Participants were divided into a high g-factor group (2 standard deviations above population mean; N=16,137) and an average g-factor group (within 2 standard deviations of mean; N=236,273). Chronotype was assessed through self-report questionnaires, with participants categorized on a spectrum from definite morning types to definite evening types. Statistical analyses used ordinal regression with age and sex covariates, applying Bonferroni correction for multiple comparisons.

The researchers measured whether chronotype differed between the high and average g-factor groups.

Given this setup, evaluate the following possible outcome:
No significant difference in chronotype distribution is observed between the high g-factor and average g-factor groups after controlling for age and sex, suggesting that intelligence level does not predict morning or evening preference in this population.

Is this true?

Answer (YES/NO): NO